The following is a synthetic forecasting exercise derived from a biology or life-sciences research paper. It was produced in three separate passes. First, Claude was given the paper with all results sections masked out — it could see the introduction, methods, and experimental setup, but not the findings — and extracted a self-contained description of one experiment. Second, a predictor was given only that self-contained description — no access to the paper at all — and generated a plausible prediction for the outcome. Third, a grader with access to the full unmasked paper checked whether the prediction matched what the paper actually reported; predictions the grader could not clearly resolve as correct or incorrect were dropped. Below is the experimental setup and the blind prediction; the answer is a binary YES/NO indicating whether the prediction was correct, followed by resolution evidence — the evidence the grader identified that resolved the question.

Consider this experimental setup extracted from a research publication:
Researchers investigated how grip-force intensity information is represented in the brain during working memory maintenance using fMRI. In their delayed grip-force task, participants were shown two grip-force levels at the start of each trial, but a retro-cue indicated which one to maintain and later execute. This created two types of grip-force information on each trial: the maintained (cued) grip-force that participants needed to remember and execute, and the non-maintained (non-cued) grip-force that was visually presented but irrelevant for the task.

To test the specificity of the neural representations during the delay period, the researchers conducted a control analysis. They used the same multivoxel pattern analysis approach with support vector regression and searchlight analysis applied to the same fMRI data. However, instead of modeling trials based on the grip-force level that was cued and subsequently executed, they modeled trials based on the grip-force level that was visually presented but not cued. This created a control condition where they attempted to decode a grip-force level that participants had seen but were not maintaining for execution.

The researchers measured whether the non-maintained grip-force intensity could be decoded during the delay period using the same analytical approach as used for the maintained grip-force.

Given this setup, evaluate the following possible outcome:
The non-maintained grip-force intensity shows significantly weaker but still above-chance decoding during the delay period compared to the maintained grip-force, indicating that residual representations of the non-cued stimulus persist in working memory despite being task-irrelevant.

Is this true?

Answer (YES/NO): NO